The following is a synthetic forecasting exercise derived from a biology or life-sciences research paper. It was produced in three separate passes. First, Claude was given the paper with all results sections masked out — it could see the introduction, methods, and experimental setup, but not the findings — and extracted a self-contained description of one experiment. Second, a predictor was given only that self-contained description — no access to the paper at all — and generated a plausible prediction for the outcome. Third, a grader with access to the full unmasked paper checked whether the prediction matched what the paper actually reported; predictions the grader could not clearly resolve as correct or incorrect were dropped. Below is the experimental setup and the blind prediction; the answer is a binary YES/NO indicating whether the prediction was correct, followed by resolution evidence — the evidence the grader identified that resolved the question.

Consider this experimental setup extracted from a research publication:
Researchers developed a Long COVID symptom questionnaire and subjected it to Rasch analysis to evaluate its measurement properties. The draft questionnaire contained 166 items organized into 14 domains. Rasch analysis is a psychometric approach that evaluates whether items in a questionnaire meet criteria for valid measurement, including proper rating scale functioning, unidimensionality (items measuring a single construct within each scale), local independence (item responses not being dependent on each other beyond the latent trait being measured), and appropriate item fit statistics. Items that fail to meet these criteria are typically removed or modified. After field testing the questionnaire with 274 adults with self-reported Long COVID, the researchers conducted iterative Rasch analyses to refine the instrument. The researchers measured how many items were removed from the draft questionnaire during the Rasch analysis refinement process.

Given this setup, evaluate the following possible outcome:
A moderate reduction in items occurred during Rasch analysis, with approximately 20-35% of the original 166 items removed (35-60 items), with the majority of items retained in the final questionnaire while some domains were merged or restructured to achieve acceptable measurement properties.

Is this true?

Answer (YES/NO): YES